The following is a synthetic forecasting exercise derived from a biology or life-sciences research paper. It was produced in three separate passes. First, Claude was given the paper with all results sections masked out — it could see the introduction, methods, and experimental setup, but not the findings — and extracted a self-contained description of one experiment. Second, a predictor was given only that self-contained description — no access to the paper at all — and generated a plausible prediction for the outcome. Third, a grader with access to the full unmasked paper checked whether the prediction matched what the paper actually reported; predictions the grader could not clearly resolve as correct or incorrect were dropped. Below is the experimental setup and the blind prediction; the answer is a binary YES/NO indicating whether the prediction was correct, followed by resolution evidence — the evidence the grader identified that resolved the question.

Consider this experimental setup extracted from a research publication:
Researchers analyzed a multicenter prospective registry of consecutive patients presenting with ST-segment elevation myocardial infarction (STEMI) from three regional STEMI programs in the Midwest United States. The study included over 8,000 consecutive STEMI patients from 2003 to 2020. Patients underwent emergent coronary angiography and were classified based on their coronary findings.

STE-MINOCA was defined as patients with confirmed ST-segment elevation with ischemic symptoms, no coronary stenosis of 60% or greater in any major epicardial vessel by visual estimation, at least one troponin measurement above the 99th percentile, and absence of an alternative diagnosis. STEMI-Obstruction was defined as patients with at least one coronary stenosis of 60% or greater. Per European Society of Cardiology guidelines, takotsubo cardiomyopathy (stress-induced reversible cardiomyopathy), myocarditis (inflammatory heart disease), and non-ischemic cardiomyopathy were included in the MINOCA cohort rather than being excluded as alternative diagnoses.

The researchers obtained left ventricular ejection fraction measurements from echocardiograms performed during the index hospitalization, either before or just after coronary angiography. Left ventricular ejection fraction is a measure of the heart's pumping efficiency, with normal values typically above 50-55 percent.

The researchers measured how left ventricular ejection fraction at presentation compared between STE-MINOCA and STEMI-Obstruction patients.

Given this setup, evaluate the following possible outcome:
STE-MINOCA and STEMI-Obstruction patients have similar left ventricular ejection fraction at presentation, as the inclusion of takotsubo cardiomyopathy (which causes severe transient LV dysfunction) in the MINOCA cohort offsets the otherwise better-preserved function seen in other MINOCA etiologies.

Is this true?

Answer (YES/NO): NO